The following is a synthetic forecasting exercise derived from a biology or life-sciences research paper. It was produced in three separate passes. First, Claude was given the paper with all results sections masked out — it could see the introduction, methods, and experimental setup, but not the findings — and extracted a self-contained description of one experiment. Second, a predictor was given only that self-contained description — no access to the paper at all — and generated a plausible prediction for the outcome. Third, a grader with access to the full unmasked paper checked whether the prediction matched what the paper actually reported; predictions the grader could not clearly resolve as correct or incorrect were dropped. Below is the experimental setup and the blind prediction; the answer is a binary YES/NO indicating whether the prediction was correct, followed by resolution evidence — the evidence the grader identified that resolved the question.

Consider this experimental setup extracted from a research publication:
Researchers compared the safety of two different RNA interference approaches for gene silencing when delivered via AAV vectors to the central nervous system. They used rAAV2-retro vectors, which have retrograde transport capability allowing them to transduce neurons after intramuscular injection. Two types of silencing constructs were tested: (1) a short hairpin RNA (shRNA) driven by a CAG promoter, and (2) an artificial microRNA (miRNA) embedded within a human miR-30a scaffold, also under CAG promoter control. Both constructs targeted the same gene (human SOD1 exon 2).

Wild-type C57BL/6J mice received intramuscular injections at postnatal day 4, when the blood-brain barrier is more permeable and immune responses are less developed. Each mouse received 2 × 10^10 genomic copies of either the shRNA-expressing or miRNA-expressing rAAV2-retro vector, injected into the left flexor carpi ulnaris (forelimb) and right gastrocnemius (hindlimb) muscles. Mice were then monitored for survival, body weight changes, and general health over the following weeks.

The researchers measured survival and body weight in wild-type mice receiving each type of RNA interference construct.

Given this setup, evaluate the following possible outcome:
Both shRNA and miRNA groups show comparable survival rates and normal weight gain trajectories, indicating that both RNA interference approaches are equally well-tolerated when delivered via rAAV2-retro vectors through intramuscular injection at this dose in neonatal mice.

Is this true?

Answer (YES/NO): NO